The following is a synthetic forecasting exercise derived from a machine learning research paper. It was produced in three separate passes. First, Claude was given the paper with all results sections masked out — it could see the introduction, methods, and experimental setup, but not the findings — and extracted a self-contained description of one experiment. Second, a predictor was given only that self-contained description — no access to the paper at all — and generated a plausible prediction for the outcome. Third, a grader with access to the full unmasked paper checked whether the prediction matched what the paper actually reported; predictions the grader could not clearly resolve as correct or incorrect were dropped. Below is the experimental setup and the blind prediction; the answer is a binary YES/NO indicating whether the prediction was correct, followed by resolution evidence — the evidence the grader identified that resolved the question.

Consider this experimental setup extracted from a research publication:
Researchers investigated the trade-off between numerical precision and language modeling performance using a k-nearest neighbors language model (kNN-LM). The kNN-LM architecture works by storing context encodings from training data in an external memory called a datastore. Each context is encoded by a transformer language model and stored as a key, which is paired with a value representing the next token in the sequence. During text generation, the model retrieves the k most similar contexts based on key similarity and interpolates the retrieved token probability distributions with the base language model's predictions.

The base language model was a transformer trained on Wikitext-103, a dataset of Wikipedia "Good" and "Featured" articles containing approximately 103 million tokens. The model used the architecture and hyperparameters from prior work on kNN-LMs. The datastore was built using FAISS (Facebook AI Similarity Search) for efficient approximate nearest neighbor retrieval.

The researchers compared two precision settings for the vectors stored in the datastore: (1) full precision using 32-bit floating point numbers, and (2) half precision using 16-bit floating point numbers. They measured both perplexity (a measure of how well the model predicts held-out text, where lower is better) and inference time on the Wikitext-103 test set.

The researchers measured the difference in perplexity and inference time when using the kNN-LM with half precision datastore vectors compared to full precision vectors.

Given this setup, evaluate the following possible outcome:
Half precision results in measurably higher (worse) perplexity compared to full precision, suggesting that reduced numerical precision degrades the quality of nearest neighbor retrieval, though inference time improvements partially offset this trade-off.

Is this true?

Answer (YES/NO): NO